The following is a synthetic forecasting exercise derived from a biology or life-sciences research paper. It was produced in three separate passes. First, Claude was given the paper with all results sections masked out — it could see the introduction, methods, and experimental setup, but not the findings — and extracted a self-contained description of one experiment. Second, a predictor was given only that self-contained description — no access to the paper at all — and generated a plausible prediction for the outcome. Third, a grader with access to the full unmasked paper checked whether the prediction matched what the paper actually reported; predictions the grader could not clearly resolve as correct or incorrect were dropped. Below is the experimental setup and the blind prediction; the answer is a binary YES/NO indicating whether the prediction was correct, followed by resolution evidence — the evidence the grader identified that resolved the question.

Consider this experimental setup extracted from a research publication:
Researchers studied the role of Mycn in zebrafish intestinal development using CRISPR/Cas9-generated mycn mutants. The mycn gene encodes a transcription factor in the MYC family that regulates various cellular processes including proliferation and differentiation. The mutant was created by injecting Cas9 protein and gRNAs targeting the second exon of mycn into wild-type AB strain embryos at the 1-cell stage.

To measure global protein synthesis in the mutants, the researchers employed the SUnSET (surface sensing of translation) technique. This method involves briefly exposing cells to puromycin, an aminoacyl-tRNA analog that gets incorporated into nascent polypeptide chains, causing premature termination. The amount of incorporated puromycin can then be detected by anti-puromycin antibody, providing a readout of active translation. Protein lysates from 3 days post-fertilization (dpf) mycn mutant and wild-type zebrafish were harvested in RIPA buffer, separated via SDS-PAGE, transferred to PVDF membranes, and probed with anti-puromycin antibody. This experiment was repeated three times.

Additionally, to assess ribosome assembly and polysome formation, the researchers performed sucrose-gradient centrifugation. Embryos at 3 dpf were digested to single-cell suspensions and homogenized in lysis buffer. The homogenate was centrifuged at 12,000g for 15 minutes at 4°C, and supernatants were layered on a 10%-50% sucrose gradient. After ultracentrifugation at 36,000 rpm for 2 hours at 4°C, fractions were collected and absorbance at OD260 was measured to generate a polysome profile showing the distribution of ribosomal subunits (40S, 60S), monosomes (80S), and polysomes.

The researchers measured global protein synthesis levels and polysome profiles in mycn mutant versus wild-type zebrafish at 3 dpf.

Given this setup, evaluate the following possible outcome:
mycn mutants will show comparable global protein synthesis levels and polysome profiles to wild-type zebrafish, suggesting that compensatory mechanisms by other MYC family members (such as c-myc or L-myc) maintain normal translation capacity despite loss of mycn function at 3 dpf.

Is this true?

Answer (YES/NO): NO